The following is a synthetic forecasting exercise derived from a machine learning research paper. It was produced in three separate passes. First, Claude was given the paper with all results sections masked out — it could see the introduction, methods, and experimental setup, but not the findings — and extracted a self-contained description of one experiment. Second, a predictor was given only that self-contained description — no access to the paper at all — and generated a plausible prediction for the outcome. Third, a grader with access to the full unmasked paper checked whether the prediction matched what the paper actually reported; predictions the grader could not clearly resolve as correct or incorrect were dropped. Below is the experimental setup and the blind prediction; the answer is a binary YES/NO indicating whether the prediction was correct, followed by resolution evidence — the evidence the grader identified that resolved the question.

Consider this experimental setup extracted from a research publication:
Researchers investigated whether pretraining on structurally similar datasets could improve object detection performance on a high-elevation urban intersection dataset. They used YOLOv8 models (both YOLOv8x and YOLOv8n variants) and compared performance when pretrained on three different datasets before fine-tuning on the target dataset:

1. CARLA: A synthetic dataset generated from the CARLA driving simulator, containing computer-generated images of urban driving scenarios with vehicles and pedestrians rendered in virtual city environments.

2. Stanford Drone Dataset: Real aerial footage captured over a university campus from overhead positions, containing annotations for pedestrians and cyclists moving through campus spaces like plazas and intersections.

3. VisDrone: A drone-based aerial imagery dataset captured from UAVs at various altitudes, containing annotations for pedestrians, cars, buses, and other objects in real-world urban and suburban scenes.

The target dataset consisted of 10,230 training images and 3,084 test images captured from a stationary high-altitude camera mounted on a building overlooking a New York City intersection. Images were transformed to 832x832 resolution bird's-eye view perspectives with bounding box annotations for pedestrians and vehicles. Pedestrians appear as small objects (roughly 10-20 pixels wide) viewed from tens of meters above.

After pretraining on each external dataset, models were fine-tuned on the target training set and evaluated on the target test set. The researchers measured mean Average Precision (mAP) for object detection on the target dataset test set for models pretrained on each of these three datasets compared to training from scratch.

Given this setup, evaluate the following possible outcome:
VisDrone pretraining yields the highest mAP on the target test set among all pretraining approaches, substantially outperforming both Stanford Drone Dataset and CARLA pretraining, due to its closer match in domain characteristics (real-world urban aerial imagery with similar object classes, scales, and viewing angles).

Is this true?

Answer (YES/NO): YES